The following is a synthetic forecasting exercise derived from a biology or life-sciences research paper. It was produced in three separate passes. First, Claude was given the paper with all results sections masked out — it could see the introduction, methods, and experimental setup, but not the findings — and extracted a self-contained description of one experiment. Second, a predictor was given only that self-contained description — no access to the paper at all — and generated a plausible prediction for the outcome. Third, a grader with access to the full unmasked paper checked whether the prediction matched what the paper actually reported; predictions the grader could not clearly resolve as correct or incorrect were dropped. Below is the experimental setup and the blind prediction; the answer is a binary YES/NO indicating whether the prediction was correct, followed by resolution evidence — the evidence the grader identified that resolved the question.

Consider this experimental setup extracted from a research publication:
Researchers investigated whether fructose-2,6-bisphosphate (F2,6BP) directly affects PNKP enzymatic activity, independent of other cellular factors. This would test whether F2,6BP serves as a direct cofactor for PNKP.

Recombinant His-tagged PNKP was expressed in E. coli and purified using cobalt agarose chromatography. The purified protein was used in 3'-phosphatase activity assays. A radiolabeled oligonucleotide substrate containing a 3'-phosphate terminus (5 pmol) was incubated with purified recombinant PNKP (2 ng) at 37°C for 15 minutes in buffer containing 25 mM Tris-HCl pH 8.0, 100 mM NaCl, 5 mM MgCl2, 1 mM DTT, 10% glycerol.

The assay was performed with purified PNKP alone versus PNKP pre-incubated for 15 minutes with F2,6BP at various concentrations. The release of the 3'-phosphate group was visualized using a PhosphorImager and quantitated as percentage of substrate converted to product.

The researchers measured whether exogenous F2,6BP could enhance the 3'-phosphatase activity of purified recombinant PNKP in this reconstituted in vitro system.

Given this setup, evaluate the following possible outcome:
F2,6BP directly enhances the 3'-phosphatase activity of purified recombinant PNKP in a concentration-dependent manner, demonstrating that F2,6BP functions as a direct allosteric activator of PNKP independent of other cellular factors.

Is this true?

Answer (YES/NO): YES